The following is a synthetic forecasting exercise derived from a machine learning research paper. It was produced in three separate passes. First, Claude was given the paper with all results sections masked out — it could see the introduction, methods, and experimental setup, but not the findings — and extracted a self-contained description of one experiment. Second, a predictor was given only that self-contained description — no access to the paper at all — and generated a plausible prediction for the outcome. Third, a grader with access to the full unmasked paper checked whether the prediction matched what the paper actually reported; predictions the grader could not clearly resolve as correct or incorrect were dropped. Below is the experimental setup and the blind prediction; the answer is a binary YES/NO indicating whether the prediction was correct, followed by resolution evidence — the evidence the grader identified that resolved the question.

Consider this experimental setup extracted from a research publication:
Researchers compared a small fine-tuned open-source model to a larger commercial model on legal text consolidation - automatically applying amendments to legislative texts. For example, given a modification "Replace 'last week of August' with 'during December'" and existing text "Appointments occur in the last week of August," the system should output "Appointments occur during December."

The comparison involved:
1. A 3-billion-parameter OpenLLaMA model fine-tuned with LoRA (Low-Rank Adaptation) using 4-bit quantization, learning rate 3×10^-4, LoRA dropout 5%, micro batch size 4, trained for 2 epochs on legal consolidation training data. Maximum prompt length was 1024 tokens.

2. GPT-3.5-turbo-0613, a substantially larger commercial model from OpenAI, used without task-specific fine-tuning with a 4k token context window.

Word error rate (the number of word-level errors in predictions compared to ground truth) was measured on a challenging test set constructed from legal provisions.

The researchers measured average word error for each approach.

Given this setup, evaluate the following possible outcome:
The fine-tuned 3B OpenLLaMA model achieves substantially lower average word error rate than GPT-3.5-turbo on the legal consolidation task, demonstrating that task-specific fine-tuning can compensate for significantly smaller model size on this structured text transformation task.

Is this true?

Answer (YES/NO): NO